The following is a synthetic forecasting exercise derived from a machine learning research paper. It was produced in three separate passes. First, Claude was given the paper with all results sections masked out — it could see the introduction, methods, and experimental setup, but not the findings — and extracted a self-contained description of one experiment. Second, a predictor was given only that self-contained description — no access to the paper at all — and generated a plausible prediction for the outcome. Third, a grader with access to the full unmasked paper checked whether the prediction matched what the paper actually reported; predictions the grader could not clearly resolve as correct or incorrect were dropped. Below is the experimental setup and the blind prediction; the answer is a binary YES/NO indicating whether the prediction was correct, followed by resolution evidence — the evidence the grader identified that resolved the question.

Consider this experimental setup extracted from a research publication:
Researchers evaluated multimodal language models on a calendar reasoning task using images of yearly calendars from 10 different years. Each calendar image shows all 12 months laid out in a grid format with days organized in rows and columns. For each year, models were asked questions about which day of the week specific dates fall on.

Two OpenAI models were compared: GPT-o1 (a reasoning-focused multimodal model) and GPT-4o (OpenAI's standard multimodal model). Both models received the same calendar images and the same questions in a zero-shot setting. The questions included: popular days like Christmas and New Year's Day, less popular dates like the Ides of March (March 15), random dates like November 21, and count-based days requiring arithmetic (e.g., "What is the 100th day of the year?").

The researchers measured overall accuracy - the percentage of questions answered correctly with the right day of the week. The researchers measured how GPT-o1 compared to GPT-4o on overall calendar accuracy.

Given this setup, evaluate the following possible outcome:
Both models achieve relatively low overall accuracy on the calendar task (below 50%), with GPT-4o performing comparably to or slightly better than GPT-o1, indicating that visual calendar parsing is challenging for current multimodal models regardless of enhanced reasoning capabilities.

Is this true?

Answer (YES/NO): NO